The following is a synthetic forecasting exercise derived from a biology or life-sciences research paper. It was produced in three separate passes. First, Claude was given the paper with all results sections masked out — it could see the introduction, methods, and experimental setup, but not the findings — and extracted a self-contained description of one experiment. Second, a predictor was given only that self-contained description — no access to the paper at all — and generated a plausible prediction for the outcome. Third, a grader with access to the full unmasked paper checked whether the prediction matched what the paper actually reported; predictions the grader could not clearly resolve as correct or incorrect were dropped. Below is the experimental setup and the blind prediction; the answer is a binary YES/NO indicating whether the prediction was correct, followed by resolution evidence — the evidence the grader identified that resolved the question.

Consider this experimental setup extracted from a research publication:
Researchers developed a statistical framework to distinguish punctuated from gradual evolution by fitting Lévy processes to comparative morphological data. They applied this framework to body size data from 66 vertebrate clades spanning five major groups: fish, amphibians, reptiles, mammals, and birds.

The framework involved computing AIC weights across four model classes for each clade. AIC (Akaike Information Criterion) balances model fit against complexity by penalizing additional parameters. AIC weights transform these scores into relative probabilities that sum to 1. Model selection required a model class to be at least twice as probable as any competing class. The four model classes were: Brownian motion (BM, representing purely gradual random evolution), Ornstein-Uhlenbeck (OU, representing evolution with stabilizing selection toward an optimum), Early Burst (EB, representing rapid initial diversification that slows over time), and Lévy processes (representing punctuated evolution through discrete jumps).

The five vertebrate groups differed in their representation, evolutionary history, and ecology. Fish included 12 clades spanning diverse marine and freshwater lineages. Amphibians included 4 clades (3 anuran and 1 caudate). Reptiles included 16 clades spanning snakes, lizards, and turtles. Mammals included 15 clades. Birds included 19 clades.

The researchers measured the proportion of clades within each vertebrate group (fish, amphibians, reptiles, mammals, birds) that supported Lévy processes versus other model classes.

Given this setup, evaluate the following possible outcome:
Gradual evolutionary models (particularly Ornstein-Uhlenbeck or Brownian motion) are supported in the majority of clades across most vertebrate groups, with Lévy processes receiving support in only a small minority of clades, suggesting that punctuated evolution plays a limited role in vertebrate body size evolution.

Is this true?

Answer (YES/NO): NO